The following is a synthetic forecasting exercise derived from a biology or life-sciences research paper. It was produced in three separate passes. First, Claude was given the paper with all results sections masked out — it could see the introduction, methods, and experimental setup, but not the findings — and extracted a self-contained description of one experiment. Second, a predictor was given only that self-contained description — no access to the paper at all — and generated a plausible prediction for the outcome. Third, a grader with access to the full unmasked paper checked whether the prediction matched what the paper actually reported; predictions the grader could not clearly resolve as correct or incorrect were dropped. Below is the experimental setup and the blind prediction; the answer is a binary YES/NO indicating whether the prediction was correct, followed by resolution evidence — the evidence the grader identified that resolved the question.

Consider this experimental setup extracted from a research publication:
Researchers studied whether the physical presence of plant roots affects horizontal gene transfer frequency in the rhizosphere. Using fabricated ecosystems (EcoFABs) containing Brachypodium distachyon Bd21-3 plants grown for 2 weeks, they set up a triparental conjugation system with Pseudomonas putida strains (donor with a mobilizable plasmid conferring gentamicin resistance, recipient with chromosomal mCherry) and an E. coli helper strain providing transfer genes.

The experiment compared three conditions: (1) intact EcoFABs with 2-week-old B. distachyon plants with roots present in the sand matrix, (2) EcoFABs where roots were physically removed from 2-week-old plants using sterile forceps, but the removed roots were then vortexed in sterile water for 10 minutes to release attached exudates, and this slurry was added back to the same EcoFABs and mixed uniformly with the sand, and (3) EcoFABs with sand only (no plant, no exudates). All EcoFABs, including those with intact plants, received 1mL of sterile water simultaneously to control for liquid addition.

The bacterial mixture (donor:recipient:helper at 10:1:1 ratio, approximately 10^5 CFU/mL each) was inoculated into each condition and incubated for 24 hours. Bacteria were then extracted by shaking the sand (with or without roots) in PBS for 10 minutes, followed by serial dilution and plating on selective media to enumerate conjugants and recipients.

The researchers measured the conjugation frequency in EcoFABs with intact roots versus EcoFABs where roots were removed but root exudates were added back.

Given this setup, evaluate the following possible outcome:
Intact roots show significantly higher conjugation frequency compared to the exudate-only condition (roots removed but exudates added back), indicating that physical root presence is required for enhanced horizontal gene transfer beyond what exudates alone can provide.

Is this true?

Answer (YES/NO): NO